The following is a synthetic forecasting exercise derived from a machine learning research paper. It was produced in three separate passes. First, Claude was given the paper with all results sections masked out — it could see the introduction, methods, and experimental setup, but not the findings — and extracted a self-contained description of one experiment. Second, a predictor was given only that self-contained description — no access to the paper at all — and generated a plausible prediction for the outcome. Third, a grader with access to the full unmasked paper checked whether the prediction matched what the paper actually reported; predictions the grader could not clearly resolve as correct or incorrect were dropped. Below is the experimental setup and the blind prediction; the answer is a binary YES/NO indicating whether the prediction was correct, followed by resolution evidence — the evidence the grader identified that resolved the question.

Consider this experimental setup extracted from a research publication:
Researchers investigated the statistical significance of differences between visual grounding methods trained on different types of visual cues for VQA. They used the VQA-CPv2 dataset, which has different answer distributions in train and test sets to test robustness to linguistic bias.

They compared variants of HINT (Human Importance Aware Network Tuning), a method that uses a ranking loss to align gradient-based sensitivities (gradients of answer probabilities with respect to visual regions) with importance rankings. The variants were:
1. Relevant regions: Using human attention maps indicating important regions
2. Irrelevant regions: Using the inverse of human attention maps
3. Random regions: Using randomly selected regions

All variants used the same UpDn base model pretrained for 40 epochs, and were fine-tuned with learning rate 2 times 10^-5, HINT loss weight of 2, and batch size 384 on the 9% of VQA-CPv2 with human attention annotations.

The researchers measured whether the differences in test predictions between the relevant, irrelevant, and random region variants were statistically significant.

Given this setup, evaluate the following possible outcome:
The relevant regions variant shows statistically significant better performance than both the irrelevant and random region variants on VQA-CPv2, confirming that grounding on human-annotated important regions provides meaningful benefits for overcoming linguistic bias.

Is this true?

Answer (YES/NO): NO